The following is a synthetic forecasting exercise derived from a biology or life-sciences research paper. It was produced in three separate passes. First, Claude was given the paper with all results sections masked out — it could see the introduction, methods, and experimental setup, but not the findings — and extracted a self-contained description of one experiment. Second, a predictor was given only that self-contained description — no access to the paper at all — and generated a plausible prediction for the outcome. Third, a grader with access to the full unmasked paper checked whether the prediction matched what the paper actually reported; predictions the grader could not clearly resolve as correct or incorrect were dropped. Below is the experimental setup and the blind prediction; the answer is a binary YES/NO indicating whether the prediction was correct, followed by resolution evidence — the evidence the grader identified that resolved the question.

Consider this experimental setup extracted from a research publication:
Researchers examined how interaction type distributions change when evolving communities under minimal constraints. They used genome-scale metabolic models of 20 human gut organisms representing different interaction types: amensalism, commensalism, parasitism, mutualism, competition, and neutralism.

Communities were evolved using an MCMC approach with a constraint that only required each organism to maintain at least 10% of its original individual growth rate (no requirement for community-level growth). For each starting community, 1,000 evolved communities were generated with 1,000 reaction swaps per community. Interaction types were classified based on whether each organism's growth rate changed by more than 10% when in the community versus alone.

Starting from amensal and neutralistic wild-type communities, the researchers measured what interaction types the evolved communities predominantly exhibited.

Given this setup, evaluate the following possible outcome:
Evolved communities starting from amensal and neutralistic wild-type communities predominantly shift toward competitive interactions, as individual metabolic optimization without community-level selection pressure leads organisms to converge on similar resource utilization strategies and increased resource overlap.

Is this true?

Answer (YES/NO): NO